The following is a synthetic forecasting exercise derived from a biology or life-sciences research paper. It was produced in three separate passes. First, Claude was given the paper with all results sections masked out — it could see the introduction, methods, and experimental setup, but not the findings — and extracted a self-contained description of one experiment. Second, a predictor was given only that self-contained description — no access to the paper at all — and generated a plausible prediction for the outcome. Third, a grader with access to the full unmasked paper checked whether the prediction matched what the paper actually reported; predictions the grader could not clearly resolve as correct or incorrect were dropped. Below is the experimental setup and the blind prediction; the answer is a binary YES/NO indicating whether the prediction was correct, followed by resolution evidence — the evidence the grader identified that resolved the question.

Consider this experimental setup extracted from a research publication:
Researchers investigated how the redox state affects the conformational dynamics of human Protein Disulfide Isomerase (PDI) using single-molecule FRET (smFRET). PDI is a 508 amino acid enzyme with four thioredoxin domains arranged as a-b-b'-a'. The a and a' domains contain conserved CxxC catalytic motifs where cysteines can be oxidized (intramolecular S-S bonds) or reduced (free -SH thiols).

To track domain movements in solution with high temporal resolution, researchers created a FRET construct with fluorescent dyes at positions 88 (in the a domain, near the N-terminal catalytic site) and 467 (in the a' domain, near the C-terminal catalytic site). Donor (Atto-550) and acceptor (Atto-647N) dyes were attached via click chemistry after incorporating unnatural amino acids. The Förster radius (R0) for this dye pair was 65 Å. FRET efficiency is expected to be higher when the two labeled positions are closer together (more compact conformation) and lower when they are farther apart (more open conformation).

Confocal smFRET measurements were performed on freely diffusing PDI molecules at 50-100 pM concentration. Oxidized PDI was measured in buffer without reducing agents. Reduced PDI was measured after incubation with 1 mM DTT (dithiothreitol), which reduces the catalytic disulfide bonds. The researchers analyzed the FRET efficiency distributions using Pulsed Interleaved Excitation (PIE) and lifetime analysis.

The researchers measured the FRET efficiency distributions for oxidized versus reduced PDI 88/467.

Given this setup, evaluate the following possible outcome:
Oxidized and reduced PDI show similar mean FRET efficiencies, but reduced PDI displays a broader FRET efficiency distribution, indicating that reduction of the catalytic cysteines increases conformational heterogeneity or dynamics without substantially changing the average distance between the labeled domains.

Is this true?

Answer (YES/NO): NO